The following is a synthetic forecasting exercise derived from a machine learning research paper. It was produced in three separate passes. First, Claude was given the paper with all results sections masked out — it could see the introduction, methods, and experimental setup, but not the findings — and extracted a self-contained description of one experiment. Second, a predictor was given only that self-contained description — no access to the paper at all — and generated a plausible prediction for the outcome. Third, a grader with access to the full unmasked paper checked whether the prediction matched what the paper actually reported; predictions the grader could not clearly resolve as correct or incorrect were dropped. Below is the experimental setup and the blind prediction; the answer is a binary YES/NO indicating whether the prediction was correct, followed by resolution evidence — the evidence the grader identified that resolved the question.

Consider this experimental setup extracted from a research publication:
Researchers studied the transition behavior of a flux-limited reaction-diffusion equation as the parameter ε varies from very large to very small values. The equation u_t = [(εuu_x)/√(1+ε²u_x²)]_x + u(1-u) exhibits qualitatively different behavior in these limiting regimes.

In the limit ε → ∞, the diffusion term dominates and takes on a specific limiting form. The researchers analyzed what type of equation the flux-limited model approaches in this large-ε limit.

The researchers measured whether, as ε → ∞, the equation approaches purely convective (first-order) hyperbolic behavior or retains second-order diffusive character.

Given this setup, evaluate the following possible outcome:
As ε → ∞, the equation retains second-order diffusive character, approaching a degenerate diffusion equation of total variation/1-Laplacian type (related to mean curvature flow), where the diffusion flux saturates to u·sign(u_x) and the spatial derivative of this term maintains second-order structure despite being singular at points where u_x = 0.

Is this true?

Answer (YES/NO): NO